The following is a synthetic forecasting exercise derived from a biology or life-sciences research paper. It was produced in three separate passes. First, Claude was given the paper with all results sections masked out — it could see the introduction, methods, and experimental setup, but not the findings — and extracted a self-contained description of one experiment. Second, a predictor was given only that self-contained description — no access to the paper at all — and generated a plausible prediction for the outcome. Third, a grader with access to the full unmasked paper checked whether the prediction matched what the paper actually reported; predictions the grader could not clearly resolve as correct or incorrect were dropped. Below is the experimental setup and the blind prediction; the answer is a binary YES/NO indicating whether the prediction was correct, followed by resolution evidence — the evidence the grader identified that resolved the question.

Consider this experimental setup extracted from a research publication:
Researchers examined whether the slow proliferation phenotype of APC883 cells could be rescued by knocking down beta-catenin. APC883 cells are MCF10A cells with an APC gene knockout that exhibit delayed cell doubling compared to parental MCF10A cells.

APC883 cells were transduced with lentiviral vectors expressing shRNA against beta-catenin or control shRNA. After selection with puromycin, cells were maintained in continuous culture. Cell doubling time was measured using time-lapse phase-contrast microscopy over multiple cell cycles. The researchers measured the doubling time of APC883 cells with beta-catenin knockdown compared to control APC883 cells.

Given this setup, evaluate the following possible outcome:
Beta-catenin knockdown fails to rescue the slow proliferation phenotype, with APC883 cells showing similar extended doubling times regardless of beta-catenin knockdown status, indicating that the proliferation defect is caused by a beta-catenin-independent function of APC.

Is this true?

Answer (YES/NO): NO